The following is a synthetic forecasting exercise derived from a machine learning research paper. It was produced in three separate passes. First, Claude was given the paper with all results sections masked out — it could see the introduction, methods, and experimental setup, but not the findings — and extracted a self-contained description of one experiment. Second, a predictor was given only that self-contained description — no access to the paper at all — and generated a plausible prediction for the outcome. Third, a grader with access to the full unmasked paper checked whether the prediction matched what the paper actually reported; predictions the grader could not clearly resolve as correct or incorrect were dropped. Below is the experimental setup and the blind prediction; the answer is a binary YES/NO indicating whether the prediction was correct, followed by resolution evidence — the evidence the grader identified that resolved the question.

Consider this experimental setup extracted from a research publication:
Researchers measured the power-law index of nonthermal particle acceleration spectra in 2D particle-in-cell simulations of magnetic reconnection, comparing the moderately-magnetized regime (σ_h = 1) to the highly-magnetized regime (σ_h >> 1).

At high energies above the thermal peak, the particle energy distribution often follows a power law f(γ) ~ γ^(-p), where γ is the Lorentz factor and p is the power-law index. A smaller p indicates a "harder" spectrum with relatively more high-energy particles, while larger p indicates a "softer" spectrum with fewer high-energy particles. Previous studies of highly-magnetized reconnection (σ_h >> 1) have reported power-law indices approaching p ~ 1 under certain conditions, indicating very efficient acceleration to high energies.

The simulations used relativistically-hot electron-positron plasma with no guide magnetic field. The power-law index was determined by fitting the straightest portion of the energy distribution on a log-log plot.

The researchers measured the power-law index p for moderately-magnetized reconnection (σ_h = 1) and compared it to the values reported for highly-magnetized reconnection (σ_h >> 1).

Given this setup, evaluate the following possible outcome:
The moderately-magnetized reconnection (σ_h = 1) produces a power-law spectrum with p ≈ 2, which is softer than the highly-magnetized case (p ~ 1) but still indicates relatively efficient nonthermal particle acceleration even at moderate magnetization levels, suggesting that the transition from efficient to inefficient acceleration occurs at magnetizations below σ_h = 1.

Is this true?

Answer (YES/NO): NO